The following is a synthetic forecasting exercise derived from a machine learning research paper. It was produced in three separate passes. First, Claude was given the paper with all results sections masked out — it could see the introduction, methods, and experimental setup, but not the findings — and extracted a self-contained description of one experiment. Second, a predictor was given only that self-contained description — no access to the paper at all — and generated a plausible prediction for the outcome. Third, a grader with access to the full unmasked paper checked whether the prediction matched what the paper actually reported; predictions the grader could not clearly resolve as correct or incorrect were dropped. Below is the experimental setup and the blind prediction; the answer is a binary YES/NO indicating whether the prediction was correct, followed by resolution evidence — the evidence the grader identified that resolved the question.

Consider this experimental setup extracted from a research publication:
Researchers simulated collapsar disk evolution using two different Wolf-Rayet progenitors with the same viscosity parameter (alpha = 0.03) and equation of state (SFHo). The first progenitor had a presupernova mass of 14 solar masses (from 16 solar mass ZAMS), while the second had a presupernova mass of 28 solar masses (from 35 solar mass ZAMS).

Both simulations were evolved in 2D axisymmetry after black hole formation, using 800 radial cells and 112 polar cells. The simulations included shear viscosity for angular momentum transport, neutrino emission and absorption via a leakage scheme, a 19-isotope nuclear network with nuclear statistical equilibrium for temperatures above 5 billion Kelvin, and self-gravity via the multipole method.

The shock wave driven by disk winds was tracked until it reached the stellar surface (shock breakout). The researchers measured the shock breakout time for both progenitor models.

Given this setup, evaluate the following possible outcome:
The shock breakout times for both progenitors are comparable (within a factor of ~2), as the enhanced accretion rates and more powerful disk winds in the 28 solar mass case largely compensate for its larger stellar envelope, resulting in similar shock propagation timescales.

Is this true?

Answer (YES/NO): YES